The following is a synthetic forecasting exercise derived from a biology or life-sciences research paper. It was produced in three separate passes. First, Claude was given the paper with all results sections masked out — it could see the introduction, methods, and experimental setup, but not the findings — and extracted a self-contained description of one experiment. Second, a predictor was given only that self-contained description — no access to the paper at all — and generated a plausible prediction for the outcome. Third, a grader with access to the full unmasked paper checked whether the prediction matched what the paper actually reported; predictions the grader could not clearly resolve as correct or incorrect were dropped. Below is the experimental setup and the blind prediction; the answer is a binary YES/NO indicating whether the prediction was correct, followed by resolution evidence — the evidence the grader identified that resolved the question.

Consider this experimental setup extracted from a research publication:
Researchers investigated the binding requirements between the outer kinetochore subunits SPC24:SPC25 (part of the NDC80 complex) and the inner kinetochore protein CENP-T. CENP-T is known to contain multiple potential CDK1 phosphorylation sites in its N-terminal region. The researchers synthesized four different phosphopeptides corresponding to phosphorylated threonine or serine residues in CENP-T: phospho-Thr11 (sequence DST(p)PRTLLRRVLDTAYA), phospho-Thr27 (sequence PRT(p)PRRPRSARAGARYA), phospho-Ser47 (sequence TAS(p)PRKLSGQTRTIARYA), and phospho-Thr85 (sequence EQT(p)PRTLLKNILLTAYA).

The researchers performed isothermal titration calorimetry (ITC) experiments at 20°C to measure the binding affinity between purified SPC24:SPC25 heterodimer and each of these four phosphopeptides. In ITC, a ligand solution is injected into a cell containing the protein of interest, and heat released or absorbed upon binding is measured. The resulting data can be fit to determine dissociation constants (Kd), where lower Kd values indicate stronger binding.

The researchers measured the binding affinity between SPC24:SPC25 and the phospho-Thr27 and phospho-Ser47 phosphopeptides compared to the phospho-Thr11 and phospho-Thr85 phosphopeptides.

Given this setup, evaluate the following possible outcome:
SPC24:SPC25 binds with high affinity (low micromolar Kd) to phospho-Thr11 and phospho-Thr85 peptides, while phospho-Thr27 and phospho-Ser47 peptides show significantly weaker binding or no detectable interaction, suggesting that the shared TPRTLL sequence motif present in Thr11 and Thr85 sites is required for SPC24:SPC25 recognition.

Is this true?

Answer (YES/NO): NO